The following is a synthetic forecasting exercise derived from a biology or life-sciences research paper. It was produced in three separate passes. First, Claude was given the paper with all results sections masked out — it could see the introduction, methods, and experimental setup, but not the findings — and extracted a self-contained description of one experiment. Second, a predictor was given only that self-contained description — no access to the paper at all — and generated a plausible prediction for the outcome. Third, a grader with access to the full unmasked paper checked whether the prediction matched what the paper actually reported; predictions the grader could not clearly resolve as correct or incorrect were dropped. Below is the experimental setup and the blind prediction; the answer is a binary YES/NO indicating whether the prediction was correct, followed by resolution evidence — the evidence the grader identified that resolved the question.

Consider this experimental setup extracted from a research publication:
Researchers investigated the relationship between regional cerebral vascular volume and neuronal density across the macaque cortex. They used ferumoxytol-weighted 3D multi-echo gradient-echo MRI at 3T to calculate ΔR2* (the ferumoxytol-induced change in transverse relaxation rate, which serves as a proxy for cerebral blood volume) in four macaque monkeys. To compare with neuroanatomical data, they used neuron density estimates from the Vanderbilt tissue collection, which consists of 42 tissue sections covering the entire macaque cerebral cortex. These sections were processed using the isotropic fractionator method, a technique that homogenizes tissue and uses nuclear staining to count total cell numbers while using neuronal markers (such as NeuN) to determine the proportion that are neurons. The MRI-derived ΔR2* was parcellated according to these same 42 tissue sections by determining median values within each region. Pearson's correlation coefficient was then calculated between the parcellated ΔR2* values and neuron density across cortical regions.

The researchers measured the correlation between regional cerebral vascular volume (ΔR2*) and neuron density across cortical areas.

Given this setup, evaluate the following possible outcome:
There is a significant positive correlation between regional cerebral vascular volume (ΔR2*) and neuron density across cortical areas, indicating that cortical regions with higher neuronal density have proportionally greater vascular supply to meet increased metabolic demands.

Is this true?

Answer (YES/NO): YES